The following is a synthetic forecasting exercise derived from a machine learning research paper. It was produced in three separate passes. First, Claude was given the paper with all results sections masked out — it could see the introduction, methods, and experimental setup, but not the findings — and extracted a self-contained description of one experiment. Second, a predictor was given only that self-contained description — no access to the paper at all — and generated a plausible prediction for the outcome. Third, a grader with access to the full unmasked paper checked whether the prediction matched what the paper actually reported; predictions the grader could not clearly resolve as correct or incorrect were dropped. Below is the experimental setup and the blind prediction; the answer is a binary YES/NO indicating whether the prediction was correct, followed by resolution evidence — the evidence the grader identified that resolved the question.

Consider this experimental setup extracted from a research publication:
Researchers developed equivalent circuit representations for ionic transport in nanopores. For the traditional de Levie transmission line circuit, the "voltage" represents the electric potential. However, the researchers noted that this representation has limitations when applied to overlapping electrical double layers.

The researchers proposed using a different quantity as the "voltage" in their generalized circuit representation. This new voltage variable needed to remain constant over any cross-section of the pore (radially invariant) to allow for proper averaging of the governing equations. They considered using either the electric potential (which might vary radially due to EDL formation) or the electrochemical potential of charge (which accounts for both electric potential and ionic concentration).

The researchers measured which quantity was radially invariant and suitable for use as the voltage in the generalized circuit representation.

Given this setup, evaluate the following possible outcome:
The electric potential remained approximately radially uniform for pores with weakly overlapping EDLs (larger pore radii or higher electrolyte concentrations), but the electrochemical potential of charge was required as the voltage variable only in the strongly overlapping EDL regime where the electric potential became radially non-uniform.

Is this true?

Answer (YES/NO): NO